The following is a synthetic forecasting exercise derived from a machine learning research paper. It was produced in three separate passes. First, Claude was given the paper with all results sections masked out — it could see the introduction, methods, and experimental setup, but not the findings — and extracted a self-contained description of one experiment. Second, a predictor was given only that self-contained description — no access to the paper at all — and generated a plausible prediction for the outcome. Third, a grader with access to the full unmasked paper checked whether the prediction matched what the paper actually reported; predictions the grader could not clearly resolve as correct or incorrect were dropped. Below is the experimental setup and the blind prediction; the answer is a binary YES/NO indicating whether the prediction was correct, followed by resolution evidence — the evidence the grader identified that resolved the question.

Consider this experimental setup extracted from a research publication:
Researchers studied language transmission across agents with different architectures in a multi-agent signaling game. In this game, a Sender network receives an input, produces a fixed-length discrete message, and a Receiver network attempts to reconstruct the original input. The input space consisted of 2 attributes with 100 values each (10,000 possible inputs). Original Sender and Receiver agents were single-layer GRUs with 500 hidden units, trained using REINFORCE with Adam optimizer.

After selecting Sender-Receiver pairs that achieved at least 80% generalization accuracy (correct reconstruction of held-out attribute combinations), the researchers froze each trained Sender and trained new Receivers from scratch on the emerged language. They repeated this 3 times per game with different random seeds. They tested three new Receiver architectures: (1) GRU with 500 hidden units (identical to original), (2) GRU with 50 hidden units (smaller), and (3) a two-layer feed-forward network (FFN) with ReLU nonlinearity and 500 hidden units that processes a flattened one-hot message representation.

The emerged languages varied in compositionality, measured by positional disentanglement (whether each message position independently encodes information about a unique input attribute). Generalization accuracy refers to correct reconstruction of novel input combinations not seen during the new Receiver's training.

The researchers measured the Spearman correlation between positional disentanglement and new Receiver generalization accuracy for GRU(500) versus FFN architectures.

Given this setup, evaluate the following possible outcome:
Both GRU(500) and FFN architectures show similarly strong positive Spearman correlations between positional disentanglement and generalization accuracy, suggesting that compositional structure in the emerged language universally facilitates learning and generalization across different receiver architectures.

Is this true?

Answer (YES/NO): NO